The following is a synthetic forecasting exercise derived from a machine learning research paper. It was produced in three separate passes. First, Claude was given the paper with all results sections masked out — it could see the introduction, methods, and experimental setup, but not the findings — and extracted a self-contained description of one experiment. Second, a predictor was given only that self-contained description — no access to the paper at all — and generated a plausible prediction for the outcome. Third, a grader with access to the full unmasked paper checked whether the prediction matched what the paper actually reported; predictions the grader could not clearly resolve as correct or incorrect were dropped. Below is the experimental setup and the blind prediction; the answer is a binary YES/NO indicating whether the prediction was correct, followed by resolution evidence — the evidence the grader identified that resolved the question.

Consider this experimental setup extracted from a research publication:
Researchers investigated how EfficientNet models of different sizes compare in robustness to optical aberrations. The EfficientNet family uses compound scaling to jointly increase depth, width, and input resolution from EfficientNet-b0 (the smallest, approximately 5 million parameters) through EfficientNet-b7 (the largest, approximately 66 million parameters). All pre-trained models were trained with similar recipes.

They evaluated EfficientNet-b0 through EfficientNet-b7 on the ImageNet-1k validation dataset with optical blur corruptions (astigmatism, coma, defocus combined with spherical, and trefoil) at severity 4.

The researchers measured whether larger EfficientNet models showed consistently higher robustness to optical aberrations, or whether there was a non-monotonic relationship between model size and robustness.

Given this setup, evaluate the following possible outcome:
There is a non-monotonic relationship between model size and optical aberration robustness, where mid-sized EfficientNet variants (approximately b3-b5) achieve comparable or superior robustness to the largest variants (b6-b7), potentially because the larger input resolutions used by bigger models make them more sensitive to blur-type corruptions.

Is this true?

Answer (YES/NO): YES